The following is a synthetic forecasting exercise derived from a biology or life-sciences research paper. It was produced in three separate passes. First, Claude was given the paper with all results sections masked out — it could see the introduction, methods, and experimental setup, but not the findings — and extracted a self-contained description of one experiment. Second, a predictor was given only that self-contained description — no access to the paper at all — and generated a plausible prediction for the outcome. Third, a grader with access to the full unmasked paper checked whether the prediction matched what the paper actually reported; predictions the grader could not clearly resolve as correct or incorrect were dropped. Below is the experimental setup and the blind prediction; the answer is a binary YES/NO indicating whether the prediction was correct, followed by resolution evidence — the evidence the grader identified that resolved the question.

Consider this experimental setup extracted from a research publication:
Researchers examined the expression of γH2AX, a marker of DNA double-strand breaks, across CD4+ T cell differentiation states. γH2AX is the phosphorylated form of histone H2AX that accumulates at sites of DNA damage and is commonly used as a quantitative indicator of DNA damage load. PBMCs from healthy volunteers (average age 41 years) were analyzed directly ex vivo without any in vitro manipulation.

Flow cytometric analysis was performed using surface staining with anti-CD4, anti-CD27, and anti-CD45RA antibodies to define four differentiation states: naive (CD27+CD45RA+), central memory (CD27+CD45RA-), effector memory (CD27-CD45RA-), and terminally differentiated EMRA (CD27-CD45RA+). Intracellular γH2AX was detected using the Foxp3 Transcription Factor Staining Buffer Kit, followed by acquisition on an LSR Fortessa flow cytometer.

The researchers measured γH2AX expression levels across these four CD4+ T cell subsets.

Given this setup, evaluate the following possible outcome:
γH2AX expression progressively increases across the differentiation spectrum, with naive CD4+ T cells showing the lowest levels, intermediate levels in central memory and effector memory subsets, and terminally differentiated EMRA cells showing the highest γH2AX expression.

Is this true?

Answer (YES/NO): NO